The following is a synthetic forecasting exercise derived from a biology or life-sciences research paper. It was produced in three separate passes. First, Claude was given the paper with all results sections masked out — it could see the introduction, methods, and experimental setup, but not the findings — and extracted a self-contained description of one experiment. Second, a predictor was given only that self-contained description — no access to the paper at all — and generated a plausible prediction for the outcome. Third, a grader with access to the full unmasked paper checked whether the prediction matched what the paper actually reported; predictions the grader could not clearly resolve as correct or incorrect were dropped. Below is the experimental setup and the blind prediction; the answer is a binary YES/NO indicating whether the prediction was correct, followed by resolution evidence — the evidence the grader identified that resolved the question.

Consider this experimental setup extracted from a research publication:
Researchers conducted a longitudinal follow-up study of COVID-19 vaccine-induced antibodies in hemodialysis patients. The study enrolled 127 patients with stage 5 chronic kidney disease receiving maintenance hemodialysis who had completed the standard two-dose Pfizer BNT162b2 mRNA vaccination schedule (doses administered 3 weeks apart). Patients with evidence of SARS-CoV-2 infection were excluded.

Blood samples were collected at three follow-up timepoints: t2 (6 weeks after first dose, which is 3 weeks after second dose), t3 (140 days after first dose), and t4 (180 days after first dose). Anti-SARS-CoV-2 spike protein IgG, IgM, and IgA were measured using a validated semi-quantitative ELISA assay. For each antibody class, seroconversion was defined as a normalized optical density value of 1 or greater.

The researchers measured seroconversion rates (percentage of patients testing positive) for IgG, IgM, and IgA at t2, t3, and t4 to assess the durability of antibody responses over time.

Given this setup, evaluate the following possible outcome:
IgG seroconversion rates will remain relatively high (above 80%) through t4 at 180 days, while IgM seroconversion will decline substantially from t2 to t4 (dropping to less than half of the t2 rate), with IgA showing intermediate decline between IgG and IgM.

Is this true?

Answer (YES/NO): NO